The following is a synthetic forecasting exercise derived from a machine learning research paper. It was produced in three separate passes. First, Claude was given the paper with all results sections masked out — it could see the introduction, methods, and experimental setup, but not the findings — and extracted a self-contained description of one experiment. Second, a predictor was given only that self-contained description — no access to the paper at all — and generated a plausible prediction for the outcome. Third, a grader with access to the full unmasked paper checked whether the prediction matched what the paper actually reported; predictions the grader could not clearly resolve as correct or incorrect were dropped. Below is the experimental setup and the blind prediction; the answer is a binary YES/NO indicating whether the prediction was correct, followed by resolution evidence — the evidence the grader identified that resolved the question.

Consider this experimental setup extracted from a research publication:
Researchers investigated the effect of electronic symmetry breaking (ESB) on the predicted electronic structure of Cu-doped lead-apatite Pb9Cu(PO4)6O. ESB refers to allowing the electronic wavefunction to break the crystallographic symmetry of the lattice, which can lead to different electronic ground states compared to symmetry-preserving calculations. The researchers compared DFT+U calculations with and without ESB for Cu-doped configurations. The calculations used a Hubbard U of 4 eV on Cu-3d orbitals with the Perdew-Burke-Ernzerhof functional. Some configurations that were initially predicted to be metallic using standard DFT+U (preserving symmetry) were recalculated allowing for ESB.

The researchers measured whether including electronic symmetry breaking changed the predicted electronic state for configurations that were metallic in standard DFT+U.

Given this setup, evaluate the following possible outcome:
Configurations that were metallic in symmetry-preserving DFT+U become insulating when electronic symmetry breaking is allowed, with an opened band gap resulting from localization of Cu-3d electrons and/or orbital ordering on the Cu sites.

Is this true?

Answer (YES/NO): NO